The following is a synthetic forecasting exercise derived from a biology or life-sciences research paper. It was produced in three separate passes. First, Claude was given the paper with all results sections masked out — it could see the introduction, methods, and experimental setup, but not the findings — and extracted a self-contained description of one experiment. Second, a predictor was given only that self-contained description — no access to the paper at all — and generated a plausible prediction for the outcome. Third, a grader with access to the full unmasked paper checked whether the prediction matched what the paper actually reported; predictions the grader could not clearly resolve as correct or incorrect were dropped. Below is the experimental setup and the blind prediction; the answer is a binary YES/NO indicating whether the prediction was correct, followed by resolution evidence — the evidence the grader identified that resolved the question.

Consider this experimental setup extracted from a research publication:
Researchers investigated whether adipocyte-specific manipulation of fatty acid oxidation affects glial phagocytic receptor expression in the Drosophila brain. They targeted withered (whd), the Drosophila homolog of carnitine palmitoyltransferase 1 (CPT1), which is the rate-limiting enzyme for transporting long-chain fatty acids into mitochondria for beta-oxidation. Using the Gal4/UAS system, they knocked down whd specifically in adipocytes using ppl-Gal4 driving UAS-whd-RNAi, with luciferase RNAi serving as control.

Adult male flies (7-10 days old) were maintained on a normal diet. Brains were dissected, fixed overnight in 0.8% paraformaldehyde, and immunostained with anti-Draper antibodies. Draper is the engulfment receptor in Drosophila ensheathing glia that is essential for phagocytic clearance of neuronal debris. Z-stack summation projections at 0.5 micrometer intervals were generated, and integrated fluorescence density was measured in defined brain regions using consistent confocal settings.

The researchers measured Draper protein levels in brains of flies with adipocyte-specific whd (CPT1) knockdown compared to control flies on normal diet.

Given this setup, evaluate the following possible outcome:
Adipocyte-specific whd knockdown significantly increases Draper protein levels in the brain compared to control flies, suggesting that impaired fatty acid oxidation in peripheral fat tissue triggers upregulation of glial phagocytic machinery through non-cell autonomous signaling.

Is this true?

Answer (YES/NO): NO